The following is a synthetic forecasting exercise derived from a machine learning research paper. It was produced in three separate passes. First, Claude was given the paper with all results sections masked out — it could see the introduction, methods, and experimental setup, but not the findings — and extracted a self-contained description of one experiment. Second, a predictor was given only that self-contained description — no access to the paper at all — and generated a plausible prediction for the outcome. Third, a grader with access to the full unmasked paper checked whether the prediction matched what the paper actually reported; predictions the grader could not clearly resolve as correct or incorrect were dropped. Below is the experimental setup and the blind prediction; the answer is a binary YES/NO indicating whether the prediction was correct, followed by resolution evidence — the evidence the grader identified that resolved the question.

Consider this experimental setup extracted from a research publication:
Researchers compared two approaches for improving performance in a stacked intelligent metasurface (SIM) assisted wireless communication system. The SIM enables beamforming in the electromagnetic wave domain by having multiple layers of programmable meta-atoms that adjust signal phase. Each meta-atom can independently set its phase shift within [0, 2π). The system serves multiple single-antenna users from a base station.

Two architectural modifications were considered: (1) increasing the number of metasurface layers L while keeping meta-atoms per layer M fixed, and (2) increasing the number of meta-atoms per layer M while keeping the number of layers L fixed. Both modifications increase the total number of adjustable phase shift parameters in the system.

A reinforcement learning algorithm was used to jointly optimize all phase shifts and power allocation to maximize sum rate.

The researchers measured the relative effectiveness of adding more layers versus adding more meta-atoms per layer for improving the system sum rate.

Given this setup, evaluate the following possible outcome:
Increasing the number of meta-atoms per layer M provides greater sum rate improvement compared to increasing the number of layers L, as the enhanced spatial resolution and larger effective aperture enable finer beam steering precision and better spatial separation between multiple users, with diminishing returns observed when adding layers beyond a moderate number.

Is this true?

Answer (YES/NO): YES